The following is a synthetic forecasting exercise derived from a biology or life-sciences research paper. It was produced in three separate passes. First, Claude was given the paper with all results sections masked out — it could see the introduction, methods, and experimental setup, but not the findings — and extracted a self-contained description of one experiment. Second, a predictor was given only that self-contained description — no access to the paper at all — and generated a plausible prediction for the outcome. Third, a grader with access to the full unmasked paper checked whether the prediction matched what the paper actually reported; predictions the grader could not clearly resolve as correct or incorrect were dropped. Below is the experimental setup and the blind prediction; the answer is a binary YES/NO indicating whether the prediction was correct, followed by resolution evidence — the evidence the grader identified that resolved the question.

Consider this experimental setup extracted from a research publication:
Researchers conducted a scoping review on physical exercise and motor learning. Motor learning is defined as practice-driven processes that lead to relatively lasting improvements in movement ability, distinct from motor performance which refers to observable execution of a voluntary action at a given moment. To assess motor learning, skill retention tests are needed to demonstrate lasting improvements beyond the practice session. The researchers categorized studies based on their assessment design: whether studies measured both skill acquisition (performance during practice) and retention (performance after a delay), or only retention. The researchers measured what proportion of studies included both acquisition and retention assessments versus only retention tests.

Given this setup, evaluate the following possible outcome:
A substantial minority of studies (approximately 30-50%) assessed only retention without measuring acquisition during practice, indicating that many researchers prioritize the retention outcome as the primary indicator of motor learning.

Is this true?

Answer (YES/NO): YES